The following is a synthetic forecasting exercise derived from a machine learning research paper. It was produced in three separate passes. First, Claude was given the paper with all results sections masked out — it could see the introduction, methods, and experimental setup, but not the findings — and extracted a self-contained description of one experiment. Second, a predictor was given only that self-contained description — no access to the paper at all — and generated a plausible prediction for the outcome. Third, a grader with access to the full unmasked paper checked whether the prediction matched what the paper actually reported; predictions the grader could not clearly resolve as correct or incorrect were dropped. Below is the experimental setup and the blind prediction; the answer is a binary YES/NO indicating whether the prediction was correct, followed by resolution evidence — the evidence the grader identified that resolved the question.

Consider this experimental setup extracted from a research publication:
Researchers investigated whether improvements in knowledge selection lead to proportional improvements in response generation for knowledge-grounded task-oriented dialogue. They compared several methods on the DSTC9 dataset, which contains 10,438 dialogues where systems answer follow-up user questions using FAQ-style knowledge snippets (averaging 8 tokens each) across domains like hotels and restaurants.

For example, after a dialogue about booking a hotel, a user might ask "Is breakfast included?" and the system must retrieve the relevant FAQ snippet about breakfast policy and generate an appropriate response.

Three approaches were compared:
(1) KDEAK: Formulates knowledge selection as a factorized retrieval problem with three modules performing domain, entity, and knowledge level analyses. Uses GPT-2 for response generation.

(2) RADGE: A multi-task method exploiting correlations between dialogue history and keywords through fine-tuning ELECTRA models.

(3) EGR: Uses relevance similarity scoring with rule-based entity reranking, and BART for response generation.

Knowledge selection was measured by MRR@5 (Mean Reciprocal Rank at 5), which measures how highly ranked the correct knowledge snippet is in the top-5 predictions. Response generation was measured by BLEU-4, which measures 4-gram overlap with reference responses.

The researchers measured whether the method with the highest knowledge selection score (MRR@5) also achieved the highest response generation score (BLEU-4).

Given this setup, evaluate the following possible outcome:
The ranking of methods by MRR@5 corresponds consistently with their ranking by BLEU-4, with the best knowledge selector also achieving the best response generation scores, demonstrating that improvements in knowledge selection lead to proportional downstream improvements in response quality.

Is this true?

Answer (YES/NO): NO